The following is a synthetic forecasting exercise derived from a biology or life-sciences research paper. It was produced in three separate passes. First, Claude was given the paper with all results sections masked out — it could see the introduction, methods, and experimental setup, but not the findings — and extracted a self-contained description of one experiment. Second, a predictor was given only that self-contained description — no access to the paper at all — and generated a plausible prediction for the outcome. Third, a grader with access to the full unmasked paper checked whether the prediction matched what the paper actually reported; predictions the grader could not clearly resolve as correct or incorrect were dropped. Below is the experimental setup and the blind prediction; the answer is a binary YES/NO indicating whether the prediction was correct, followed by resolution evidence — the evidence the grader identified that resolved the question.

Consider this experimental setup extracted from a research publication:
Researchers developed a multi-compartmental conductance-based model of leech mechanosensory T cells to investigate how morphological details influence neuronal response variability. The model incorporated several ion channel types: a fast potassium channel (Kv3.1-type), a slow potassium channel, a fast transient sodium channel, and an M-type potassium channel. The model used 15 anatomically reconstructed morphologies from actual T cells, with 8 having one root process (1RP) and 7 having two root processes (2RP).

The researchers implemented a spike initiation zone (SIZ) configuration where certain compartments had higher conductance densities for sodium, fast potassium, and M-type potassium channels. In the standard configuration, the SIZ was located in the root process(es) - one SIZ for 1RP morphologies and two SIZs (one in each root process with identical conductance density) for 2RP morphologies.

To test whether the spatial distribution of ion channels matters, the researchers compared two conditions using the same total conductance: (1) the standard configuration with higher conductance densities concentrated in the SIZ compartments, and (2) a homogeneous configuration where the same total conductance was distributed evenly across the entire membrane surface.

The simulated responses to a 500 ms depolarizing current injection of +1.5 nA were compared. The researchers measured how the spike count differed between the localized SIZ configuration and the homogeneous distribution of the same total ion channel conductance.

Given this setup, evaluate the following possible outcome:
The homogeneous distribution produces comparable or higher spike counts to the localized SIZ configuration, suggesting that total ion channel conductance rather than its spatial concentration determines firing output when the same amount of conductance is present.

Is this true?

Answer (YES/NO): YES